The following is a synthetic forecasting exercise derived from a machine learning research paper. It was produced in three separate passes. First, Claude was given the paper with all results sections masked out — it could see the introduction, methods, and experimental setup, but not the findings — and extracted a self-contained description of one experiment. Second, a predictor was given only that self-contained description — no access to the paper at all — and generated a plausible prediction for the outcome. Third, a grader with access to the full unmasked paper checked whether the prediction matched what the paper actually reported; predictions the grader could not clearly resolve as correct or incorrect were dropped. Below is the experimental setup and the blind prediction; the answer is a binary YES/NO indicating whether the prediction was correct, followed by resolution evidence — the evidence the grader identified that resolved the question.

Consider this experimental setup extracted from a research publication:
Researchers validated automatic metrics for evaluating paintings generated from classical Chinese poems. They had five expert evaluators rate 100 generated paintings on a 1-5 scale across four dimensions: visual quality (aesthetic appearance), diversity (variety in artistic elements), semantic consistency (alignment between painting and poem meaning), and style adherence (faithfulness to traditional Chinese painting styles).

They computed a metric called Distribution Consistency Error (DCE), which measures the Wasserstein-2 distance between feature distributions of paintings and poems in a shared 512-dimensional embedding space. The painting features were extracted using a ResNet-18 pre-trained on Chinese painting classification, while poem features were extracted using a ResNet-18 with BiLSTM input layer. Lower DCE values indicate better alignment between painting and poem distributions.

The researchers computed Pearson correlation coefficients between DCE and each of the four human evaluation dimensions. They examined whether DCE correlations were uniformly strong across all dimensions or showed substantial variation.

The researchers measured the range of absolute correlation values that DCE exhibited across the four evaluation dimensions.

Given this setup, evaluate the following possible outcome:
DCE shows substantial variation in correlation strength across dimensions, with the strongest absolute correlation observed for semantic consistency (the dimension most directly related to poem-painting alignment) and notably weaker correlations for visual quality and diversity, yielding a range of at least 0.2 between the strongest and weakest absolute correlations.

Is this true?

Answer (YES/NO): YES